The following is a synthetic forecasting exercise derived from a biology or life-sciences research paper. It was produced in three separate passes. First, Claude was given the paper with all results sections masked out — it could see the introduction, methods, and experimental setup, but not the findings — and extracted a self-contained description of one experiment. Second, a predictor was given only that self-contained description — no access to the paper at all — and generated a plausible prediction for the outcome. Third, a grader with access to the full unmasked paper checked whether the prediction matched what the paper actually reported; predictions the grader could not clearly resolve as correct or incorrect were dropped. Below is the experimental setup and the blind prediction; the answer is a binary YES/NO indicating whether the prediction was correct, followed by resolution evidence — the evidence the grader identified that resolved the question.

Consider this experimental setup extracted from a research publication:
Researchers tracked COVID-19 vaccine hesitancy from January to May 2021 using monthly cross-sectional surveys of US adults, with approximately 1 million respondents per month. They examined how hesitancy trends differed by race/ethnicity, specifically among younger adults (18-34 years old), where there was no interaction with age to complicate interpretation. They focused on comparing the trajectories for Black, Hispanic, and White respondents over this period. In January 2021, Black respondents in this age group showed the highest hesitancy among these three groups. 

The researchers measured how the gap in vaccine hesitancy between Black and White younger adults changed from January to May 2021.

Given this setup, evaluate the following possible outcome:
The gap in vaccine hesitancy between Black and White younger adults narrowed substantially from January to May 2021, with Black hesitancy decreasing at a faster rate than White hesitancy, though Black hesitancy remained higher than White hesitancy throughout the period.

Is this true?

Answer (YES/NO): YES